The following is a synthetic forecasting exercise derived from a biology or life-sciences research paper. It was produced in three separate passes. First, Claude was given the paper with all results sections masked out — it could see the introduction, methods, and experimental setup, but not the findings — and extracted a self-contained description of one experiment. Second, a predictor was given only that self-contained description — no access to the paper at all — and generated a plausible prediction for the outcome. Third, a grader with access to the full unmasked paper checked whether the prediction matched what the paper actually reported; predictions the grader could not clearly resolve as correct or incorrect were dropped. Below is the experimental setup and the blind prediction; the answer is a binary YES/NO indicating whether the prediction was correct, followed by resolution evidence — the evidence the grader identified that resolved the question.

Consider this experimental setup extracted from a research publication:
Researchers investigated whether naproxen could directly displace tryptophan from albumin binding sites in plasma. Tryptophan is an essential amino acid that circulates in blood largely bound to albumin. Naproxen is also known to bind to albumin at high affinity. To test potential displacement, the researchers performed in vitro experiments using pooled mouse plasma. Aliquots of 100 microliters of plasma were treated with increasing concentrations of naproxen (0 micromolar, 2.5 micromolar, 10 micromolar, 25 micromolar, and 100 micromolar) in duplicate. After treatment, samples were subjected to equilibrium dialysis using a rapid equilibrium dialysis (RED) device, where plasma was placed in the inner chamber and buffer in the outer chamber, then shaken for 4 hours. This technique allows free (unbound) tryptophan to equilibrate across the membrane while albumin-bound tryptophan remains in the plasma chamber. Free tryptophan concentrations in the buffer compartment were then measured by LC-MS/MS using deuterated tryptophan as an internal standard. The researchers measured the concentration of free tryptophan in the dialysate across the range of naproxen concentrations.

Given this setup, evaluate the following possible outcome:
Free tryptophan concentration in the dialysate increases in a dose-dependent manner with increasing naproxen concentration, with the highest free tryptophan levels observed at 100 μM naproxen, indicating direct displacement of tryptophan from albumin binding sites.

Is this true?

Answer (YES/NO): YES